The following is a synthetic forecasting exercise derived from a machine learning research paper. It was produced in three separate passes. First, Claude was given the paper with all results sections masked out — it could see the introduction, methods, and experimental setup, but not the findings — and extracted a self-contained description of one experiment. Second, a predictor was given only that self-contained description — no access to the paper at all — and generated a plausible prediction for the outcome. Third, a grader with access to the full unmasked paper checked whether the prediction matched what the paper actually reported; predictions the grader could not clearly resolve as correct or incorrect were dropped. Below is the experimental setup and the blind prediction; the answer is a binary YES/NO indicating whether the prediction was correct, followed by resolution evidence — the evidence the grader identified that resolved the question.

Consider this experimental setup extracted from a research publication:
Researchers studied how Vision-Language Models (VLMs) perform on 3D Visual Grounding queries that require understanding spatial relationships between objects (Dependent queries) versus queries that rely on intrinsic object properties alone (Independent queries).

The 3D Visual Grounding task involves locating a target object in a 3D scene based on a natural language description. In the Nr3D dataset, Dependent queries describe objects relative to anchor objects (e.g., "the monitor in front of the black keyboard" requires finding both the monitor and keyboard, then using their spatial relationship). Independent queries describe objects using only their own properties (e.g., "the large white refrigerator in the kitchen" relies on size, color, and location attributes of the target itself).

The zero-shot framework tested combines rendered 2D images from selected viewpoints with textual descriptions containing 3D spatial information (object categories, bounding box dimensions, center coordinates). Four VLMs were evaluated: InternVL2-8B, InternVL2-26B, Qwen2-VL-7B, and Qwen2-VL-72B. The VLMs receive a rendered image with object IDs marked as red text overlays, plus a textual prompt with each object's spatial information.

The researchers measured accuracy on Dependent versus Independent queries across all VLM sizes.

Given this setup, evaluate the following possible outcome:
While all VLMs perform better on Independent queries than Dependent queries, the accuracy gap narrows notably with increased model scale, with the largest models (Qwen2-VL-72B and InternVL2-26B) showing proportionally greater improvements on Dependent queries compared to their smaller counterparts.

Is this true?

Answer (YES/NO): NO